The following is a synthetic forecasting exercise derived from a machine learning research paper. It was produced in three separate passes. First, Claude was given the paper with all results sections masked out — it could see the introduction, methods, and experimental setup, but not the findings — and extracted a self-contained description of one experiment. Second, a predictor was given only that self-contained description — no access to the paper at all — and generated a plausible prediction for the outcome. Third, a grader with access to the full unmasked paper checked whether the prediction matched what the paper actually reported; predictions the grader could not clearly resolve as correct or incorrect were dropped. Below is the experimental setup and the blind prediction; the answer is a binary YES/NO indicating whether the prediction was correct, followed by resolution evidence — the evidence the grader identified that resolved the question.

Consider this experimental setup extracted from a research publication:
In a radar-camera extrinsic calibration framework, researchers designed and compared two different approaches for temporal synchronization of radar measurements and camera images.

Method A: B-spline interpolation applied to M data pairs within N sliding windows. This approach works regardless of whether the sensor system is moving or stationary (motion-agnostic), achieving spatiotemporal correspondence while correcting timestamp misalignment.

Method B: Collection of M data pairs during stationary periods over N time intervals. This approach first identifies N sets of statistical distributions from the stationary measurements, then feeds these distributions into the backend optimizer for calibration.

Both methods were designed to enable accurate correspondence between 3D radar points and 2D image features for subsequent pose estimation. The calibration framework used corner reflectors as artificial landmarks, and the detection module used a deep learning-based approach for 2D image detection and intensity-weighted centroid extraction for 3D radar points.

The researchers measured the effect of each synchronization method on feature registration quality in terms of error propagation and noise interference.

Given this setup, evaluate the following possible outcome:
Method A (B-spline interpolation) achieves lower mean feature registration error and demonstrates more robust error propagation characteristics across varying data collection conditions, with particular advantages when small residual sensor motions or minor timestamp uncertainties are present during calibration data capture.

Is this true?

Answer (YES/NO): NO